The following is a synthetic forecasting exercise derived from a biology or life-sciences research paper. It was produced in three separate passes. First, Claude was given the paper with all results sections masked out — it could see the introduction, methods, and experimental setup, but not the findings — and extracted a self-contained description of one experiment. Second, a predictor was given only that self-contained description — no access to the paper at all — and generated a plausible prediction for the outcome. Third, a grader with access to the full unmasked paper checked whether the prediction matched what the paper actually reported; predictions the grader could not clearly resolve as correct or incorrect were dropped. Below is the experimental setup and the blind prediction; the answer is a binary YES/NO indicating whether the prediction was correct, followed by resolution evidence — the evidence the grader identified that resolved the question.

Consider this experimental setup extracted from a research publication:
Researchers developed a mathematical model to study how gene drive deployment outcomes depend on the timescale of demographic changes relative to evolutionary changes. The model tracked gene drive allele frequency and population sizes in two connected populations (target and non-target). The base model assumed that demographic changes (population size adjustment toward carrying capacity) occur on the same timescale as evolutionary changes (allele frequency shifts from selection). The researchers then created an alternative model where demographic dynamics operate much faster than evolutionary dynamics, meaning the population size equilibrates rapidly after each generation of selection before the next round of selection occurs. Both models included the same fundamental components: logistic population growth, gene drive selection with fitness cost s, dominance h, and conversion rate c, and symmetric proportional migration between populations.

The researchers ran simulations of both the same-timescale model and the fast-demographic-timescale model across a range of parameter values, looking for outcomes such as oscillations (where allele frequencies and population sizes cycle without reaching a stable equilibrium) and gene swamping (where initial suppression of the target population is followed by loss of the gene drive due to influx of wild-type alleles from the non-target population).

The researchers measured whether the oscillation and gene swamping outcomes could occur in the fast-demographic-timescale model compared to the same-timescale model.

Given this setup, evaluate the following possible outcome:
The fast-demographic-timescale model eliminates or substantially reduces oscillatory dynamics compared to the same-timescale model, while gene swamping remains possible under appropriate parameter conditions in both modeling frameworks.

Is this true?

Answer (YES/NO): NO